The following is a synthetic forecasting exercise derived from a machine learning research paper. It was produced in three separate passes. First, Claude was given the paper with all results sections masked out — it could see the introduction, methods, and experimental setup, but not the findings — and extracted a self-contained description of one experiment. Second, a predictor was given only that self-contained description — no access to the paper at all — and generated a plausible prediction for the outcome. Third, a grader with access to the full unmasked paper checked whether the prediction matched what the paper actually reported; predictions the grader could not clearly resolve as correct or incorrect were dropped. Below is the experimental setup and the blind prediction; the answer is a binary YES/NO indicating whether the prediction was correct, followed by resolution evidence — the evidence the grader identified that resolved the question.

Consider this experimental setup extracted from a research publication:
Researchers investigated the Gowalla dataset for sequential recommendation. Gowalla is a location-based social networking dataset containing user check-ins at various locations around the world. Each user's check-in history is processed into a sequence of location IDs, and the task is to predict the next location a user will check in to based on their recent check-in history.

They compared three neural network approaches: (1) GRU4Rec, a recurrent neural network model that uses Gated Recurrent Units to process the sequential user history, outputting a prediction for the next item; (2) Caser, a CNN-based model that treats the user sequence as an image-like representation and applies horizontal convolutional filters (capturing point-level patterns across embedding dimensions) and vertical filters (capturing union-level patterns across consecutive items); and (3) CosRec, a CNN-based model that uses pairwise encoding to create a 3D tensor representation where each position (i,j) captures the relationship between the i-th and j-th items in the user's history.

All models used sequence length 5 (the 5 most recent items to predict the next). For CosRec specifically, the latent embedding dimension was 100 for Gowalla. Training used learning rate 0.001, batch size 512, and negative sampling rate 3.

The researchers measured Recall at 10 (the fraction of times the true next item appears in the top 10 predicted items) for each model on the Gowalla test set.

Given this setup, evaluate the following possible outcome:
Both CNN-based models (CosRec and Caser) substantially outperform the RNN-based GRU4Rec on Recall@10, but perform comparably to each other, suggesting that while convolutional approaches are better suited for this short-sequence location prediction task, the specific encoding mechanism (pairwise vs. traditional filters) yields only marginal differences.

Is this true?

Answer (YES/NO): NO